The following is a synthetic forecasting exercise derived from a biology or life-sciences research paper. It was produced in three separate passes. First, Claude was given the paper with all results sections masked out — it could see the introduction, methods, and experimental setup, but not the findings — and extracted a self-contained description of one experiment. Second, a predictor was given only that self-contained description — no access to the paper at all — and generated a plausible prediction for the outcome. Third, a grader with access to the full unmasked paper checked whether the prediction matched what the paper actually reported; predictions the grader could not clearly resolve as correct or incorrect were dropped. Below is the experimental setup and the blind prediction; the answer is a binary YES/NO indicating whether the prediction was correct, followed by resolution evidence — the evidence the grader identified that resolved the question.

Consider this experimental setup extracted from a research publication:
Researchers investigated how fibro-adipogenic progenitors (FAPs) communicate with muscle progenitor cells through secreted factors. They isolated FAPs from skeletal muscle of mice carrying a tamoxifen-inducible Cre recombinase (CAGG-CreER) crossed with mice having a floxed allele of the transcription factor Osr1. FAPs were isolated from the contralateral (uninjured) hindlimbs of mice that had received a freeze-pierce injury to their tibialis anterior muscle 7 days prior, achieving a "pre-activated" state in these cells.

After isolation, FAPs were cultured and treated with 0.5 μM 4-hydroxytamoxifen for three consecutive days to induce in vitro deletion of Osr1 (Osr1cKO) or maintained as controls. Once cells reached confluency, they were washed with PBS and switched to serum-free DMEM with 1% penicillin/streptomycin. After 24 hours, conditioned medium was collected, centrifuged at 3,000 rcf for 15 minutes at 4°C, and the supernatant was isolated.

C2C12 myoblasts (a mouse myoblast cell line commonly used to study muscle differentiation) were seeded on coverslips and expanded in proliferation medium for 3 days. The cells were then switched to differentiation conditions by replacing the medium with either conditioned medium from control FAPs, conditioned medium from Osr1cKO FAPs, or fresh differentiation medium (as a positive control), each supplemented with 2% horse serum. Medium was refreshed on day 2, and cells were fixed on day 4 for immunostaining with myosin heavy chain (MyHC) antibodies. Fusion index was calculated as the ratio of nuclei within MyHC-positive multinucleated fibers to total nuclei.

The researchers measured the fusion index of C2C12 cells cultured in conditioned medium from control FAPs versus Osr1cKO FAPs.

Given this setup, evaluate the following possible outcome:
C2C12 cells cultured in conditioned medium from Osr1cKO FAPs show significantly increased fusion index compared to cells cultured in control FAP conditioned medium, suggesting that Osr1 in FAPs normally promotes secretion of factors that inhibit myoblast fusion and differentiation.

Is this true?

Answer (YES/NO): NO